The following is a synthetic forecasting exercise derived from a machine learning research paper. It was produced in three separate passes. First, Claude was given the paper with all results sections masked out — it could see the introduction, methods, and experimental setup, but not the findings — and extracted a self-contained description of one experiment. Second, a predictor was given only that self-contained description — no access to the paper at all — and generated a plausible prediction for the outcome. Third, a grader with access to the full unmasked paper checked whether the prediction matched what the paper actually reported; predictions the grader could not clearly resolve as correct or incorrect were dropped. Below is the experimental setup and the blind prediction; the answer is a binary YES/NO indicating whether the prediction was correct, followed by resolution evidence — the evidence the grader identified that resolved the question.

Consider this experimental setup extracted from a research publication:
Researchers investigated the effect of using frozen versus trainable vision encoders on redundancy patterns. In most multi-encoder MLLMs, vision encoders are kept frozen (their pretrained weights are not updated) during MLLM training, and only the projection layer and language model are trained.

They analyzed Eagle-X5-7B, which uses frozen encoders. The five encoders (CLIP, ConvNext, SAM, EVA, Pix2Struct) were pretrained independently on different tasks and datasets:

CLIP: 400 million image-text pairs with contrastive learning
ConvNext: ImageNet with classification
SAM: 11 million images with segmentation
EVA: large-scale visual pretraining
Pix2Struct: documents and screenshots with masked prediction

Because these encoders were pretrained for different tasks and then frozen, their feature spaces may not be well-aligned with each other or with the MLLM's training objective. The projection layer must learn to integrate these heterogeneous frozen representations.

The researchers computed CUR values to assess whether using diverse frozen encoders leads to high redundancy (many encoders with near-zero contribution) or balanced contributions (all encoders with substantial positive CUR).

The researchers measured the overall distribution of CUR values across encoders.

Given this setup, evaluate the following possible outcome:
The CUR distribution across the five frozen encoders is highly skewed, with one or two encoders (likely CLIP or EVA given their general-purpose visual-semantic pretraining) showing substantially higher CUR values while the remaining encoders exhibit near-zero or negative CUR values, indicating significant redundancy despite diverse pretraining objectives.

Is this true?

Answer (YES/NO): NO